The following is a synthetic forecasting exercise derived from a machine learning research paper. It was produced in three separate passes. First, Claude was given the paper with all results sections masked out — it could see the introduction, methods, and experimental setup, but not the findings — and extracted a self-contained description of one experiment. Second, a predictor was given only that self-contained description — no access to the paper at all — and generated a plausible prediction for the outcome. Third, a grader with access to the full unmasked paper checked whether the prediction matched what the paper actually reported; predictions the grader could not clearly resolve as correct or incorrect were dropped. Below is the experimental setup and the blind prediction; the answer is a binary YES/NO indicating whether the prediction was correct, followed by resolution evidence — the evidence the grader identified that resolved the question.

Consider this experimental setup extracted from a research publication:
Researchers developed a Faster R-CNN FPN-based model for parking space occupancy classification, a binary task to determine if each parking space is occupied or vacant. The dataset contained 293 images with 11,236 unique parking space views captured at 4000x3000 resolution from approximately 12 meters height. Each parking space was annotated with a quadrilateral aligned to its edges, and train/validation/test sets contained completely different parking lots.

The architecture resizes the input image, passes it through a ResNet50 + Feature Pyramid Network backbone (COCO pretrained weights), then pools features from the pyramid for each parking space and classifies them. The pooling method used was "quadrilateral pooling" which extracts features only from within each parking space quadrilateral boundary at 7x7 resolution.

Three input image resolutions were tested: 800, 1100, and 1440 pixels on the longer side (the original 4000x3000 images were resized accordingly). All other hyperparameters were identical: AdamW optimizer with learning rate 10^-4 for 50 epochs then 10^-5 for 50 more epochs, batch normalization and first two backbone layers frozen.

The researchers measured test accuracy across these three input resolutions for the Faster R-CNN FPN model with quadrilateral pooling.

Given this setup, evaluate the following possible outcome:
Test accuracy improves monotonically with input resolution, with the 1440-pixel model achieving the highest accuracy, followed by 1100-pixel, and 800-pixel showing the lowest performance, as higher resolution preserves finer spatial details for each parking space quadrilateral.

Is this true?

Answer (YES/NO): YES